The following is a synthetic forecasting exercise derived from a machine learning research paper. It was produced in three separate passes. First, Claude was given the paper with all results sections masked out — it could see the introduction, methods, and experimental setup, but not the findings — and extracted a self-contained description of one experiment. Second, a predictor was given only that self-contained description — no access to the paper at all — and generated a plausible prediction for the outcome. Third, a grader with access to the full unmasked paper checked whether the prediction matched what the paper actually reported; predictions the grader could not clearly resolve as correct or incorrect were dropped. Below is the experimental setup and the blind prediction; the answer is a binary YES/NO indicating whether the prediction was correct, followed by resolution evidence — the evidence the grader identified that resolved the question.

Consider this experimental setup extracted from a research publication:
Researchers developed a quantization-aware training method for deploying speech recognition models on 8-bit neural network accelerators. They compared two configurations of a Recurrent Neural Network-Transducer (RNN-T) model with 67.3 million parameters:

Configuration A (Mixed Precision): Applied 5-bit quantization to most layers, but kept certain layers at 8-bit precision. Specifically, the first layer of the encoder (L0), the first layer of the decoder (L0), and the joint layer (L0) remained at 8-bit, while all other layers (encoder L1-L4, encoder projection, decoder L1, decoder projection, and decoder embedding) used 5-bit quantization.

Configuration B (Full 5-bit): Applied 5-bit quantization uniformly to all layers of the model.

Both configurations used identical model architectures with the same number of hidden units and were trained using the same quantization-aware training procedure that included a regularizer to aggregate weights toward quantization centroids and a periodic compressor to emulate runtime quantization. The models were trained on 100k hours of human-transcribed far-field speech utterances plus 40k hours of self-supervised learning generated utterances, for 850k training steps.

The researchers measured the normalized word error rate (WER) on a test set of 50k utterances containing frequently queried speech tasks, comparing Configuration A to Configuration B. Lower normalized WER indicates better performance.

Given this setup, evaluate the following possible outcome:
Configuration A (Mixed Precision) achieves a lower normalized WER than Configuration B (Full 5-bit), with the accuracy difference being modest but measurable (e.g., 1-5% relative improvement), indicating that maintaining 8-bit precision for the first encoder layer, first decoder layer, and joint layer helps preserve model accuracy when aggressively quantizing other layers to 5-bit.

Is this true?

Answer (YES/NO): NO